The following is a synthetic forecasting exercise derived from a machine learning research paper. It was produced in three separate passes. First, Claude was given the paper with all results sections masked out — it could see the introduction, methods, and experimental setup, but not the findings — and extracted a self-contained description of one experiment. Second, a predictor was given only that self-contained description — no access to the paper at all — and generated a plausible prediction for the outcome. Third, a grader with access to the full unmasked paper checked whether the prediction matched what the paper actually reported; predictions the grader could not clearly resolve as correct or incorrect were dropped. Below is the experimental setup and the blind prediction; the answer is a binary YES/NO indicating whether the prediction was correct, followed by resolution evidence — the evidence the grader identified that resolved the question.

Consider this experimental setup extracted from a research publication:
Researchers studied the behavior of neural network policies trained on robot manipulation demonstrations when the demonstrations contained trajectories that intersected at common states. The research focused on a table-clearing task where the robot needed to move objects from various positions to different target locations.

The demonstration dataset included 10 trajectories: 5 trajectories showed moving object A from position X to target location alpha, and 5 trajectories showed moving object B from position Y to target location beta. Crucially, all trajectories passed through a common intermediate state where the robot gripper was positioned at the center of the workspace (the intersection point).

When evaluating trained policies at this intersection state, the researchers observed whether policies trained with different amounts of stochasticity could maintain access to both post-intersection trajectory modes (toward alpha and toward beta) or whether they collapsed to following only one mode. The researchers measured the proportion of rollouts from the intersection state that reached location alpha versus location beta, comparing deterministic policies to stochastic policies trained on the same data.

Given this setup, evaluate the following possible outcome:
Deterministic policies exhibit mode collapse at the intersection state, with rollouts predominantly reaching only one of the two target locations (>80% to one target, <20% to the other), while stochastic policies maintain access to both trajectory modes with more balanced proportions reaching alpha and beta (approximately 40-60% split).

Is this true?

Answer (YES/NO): YES